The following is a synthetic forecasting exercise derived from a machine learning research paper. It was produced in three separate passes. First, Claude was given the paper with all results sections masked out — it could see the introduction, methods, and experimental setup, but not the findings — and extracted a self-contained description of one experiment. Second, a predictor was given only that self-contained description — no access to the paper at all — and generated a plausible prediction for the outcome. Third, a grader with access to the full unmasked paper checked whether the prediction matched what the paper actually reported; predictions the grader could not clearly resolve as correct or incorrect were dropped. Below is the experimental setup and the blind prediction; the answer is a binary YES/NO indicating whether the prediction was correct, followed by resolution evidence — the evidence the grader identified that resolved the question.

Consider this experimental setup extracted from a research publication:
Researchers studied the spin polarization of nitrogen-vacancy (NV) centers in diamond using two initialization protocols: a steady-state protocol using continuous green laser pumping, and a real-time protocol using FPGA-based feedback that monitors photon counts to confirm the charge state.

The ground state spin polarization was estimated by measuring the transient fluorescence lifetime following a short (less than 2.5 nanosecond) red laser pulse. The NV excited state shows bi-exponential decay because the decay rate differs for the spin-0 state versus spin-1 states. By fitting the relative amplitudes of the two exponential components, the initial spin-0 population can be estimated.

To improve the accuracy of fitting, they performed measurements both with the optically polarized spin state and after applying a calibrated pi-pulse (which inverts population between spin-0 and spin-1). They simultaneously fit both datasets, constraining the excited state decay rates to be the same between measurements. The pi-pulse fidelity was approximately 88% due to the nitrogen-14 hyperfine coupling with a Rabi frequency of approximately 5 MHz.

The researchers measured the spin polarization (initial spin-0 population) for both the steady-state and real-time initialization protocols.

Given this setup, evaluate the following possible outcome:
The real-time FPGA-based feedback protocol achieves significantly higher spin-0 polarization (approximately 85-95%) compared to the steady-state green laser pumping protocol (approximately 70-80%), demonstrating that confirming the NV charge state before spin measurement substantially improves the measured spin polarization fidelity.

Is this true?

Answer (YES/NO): NO